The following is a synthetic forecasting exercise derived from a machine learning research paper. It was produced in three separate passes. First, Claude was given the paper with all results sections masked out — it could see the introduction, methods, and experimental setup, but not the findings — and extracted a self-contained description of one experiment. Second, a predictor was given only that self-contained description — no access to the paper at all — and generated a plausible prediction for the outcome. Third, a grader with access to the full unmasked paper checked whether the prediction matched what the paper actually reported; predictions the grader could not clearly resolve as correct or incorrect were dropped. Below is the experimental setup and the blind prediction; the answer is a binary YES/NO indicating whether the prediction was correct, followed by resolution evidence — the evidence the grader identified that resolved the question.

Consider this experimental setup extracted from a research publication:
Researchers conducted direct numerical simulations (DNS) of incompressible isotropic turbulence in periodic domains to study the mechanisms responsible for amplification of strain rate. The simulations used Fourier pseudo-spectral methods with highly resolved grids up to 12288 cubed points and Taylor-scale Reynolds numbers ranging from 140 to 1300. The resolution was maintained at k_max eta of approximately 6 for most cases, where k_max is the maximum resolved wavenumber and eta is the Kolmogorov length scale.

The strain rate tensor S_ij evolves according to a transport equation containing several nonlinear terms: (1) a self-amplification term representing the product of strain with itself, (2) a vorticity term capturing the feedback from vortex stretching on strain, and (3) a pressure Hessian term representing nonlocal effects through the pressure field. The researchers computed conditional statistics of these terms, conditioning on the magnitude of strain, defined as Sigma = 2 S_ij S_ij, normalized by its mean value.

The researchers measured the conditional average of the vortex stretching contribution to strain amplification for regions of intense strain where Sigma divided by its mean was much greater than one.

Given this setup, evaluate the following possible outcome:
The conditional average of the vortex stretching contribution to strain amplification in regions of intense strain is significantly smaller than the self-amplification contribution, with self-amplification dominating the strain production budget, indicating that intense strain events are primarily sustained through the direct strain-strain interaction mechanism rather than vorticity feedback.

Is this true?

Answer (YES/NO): YES